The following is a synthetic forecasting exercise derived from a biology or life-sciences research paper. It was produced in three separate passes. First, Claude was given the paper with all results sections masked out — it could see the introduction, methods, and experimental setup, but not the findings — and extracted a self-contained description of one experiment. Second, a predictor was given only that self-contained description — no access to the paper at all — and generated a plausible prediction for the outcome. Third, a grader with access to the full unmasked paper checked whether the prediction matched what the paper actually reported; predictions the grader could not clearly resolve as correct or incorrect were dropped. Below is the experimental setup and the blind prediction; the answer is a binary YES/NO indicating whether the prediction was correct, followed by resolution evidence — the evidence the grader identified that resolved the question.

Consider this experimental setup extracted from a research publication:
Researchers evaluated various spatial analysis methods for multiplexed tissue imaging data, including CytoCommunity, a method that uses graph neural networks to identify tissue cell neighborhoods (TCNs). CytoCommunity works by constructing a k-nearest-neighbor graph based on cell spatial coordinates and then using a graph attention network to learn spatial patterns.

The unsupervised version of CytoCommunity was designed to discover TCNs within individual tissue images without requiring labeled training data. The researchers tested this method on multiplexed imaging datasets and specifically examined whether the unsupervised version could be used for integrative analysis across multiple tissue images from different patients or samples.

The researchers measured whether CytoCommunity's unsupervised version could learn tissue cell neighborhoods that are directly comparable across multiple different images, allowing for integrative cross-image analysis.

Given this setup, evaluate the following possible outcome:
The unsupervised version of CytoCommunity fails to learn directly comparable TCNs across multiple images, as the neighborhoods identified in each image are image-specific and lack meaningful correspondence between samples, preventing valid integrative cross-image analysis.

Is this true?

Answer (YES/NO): YES